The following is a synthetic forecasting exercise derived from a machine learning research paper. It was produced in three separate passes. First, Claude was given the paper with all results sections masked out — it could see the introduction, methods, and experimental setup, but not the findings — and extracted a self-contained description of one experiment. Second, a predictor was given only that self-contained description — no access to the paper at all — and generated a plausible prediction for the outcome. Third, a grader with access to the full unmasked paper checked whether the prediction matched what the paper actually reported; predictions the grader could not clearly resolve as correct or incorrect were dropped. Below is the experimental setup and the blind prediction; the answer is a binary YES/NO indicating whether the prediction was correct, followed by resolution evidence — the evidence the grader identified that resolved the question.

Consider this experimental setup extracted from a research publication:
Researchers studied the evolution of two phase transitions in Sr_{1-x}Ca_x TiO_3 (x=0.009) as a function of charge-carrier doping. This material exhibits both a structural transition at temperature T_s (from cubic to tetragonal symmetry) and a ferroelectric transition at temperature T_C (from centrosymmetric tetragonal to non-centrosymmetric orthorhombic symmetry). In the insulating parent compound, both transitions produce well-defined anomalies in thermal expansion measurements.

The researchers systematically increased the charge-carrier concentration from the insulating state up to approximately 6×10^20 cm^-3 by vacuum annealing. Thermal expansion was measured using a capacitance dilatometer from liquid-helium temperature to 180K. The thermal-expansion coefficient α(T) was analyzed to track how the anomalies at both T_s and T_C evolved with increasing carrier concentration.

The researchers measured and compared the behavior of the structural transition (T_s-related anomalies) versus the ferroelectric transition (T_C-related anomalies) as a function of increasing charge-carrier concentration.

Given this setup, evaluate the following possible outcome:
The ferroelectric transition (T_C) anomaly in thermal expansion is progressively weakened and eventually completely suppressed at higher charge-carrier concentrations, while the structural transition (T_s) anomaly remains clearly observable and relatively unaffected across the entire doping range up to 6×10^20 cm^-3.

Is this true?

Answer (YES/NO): NO